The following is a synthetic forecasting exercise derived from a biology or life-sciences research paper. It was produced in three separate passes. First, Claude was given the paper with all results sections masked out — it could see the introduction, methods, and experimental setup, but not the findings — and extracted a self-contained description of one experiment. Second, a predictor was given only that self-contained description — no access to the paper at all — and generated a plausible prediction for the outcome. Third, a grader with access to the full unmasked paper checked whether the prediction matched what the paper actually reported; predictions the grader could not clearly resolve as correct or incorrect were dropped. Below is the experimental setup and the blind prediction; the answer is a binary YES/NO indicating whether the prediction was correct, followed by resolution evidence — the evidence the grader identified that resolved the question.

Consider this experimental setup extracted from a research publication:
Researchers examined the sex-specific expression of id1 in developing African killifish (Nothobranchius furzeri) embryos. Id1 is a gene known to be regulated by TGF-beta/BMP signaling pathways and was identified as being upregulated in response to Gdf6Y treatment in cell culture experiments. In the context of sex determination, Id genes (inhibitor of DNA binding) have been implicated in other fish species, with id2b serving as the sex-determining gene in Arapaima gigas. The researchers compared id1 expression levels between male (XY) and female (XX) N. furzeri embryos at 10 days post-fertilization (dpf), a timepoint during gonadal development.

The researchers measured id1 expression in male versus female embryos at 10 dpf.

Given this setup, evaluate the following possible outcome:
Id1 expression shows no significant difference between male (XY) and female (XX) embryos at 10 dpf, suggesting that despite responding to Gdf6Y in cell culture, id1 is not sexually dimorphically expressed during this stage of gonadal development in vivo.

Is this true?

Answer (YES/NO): NO